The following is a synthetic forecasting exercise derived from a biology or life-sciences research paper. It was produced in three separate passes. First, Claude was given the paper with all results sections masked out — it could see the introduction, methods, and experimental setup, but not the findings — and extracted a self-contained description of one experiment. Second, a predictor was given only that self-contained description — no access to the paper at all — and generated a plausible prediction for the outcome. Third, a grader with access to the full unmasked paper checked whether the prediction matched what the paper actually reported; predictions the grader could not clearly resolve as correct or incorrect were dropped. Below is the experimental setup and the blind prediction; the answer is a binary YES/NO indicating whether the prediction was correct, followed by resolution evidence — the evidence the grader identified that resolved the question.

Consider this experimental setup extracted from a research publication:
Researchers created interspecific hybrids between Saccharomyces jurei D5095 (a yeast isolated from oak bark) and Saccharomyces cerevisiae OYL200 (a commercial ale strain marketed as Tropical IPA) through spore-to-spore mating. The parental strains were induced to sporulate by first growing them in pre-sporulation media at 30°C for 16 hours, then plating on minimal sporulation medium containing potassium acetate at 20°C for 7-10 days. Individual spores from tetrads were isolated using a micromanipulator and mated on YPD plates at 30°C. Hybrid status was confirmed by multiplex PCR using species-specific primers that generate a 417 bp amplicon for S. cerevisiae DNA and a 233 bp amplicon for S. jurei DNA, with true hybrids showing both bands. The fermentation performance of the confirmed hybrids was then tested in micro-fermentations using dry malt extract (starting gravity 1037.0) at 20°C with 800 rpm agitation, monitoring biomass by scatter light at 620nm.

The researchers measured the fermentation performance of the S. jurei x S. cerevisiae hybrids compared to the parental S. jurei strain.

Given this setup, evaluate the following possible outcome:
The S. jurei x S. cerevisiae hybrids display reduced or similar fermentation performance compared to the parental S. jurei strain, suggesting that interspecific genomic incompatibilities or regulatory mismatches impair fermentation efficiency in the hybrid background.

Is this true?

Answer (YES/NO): NO